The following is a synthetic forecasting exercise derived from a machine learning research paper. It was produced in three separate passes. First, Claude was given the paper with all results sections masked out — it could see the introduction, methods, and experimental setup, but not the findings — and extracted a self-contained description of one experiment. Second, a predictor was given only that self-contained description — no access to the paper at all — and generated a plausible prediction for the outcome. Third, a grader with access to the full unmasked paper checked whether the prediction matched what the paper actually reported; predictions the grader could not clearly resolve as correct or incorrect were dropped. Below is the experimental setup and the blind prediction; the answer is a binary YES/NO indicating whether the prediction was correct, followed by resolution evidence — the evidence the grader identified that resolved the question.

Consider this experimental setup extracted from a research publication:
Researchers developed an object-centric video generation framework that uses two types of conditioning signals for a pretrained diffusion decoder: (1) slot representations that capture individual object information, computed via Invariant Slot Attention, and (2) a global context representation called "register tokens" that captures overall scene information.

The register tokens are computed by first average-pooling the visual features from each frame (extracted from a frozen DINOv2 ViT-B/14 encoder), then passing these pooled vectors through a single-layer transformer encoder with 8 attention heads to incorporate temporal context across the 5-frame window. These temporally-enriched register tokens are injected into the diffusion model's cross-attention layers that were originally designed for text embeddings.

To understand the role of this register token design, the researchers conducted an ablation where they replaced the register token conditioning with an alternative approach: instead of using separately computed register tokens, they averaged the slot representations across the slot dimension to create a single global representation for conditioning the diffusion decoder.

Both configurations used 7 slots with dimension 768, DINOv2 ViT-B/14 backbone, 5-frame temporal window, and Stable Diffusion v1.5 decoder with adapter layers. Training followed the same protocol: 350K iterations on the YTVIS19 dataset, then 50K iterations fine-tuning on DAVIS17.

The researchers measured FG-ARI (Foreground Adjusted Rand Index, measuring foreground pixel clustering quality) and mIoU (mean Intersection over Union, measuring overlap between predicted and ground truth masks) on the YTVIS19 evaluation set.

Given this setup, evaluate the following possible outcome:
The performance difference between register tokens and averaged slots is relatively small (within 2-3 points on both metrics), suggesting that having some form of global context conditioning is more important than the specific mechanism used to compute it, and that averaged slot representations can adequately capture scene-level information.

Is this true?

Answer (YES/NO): NO